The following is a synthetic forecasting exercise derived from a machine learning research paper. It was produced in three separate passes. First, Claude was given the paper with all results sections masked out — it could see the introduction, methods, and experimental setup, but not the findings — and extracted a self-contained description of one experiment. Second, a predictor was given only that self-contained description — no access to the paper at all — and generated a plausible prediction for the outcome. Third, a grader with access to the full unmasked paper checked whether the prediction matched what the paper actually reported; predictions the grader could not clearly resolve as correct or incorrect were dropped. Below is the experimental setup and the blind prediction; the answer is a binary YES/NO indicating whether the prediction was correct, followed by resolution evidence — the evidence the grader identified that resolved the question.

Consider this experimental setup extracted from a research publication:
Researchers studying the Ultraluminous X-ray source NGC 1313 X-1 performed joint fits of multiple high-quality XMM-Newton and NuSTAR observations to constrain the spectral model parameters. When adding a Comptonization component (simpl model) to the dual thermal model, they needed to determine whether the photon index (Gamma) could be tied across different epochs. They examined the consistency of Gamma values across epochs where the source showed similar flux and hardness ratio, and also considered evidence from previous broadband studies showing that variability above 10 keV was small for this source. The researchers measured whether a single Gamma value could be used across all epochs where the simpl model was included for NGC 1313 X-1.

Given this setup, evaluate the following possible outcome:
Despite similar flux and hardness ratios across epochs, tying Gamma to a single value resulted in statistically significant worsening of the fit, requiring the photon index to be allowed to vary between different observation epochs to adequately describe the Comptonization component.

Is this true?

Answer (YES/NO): NO